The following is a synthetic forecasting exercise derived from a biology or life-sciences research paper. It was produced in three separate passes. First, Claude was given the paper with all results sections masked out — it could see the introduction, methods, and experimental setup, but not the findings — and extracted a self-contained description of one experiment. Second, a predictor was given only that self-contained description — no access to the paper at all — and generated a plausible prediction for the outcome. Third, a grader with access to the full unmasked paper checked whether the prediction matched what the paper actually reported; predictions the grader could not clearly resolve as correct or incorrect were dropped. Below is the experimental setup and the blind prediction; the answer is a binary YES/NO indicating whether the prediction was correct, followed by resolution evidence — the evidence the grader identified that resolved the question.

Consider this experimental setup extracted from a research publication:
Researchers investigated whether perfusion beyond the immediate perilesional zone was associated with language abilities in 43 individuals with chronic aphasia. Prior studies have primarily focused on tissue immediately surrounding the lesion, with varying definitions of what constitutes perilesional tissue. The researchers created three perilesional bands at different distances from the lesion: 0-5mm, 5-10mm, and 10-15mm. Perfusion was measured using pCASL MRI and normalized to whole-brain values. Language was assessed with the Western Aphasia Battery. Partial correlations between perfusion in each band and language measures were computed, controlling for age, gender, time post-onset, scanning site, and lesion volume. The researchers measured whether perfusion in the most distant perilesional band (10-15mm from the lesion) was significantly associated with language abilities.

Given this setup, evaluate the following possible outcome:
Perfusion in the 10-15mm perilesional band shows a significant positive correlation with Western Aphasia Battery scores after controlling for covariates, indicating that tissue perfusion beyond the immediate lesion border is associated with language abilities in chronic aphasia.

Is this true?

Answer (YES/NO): NO